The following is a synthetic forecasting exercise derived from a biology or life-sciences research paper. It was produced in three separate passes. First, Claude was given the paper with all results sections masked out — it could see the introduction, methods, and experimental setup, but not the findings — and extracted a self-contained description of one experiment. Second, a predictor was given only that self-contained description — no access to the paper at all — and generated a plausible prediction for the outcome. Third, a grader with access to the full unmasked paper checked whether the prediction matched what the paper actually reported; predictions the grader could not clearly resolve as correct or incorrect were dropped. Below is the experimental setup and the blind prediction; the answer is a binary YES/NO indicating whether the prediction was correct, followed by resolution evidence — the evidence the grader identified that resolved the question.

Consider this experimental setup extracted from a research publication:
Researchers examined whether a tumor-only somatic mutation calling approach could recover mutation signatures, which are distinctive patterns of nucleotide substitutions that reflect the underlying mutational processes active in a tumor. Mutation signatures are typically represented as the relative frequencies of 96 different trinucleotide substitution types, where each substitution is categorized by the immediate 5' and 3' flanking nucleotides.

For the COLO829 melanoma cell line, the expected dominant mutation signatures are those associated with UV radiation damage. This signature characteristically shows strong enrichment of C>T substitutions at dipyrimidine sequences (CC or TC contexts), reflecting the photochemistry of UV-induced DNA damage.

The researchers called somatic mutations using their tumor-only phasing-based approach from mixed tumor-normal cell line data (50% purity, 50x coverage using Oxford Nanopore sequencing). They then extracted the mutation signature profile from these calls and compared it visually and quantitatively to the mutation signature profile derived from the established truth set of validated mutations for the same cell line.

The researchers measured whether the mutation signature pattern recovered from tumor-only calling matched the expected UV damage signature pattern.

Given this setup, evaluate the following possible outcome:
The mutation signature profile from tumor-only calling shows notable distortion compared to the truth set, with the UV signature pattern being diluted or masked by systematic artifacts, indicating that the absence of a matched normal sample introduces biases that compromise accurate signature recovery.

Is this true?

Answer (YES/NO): NO